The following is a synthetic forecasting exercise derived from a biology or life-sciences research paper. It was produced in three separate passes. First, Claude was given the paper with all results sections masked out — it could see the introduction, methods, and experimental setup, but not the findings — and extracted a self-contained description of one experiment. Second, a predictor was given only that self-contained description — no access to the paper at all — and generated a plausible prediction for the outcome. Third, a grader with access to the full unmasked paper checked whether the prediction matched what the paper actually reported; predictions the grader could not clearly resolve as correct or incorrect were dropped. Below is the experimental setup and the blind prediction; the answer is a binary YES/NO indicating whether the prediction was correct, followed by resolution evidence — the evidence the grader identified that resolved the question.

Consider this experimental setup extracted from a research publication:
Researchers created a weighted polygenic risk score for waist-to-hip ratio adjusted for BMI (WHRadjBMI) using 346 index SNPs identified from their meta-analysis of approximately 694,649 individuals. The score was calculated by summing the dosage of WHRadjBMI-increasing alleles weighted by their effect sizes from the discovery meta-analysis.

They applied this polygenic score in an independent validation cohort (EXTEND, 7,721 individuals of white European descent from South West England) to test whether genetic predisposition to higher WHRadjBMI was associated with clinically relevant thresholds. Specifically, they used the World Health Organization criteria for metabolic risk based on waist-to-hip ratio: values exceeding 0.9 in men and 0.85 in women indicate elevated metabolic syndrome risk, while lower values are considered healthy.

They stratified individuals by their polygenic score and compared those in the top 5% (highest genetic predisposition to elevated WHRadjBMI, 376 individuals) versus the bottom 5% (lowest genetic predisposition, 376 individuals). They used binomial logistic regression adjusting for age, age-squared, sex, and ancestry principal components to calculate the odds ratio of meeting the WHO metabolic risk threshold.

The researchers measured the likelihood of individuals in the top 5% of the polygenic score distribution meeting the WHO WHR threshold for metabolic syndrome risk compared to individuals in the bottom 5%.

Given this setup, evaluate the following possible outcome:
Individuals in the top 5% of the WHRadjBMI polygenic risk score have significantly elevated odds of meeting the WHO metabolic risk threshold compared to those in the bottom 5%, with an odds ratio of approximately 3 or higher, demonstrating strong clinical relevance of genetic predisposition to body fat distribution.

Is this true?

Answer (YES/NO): NO